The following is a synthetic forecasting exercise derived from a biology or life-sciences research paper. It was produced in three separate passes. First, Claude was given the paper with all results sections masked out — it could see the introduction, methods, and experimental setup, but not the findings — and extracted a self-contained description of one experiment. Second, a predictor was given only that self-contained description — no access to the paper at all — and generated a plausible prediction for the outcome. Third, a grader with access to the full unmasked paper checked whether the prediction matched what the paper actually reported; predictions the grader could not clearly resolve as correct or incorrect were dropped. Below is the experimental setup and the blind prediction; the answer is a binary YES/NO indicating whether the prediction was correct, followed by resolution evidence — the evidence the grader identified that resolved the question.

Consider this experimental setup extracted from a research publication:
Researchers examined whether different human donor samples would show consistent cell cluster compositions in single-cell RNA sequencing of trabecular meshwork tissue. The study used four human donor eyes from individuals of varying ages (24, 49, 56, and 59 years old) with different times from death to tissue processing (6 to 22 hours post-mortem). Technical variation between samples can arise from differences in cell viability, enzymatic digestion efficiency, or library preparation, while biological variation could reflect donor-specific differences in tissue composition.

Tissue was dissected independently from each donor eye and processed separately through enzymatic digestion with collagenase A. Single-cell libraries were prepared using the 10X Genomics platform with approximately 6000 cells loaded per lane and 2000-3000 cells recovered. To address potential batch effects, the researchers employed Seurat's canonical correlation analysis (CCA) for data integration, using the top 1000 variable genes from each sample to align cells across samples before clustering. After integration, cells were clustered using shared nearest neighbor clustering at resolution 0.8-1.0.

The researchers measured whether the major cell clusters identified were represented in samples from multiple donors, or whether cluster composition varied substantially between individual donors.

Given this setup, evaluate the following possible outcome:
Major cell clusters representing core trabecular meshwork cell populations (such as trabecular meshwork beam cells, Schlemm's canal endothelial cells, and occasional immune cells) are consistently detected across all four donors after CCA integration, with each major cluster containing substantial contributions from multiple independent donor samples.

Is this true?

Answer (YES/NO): YES